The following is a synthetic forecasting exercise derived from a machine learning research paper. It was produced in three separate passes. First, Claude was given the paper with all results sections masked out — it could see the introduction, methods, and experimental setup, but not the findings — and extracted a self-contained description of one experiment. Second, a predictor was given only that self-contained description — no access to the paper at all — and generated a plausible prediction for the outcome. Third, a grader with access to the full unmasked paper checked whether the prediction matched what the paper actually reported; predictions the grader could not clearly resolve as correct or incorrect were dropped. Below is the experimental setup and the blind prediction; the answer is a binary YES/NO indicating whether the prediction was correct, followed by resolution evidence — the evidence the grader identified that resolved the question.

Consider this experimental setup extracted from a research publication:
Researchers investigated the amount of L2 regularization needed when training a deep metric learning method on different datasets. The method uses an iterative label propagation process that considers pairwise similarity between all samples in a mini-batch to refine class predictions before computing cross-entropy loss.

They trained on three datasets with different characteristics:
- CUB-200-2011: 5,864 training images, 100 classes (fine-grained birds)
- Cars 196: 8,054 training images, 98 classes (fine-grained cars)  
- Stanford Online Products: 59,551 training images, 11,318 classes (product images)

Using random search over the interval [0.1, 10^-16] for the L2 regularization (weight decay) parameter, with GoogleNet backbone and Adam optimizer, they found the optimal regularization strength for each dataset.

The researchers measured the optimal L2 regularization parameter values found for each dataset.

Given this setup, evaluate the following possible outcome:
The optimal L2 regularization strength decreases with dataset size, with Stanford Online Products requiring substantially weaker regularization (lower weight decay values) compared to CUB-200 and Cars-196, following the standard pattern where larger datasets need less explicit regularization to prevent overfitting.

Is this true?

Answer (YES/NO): YES